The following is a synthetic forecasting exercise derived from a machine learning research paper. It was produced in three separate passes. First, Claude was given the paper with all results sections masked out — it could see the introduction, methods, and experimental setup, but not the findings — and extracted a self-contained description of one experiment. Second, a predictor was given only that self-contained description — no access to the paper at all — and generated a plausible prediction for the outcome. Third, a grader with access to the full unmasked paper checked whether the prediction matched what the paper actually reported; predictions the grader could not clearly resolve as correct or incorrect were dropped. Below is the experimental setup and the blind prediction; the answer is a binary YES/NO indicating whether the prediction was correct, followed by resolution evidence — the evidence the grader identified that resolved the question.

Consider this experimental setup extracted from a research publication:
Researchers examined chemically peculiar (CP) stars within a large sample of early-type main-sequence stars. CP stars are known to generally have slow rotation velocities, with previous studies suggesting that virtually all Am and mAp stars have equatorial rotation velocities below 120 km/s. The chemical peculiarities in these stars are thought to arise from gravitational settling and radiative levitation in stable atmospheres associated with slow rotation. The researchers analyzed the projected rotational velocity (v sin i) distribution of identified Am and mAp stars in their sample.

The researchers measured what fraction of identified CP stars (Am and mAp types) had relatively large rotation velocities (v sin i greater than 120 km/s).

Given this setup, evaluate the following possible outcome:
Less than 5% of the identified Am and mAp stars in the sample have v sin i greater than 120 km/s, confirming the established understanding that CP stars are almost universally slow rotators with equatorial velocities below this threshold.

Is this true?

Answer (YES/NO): NO